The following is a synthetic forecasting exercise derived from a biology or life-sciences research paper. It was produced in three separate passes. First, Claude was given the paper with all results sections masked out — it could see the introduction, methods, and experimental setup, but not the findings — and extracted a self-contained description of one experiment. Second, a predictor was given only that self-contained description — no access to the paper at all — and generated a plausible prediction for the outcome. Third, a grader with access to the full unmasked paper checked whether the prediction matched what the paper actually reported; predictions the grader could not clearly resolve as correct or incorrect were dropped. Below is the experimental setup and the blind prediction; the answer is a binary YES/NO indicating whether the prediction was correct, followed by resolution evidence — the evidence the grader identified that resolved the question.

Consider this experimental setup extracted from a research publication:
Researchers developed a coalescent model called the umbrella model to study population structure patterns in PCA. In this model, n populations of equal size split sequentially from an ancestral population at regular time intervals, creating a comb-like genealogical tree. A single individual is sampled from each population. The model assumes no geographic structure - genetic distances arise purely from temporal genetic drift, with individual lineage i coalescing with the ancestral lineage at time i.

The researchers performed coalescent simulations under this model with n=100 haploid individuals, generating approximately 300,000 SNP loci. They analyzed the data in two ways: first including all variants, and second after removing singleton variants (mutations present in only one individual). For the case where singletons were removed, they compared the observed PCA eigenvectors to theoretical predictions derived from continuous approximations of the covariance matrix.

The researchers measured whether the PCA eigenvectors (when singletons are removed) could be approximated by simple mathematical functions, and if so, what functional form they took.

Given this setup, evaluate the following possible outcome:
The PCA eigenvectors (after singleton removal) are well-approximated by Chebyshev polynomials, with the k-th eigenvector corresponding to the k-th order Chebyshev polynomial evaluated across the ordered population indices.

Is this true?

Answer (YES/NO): NO